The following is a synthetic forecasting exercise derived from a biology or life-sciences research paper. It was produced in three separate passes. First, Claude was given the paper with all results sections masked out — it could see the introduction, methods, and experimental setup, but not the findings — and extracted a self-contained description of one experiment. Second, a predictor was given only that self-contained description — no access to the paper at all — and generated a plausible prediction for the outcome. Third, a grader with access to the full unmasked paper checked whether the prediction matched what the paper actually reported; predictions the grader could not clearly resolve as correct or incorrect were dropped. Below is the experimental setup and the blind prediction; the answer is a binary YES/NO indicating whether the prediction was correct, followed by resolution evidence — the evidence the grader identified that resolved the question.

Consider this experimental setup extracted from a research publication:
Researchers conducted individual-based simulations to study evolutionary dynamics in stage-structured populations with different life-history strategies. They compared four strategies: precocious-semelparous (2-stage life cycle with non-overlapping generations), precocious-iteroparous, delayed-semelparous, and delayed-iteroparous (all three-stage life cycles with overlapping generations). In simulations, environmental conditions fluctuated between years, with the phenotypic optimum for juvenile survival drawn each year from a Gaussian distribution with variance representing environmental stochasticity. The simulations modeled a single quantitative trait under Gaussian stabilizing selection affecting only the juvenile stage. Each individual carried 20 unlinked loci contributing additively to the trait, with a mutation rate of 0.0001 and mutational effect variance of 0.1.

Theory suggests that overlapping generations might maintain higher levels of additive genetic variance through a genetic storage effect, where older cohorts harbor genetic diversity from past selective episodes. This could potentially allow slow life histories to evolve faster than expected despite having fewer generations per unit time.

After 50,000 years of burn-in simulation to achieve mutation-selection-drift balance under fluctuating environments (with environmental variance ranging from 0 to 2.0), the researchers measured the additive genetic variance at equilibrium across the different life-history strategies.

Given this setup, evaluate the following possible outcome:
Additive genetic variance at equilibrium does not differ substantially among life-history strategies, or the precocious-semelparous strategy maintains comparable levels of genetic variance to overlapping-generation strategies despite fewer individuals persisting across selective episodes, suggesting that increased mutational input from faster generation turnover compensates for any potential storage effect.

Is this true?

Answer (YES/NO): YES